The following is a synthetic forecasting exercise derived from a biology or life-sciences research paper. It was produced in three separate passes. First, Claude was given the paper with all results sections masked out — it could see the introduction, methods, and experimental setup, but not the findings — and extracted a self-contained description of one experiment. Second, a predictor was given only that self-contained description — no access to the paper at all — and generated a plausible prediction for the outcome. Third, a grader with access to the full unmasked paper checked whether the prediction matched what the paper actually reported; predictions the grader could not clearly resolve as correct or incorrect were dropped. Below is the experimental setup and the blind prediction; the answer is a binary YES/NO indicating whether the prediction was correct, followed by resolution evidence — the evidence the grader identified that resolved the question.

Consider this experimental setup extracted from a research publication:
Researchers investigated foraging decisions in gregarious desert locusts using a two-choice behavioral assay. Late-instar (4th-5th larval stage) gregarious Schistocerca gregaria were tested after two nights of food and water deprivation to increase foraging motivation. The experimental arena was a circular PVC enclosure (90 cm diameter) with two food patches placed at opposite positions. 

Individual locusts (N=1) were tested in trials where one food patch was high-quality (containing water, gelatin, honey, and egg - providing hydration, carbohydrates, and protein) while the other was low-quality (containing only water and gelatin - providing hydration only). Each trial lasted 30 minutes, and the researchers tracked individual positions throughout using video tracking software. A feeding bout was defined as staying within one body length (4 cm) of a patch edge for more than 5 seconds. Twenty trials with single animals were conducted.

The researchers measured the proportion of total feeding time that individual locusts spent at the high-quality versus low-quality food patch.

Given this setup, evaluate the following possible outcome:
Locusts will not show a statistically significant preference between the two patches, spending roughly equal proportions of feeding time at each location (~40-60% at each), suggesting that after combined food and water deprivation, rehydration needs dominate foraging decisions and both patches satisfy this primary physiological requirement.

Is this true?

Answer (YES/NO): NO